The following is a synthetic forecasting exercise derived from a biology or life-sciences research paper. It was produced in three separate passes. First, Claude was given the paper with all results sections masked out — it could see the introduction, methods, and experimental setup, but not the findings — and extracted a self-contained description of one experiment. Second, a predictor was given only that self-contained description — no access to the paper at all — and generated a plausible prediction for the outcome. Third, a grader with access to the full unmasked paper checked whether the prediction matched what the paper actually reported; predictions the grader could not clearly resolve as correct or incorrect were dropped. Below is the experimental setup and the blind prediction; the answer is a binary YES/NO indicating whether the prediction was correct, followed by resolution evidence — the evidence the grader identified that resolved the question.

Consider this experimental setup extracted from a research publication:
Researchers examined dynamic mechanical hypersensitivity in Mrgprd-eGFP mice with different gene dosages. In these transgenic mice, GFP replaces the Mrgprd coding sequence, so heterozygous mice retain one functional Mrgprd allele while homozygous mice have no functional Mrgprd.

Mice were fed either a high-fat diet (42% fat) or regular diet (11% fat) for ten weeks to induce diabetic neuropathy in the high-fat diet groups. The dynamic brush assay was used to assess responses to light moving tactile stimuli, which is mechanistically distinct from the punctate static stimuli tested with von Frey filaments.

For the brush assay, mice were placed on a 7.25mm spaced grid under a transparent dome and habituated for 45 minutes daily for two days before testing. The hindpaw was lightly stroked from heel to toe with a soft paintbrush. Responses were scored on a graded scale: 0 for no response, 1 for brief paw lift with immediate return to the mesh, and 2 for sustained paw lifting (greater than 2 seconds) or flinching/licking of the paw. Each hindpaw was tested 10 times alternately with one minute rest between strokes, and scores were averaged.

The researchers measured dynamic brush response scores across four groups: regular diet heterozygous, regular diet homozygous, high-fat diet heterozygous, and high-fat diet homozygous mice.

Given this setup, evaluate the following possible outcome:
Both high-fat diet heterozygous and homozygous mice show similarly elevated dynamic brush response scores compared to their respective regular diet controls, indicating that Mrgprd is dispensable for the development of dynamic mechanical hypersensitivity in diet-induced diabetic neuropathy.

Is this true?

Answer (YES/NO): YES